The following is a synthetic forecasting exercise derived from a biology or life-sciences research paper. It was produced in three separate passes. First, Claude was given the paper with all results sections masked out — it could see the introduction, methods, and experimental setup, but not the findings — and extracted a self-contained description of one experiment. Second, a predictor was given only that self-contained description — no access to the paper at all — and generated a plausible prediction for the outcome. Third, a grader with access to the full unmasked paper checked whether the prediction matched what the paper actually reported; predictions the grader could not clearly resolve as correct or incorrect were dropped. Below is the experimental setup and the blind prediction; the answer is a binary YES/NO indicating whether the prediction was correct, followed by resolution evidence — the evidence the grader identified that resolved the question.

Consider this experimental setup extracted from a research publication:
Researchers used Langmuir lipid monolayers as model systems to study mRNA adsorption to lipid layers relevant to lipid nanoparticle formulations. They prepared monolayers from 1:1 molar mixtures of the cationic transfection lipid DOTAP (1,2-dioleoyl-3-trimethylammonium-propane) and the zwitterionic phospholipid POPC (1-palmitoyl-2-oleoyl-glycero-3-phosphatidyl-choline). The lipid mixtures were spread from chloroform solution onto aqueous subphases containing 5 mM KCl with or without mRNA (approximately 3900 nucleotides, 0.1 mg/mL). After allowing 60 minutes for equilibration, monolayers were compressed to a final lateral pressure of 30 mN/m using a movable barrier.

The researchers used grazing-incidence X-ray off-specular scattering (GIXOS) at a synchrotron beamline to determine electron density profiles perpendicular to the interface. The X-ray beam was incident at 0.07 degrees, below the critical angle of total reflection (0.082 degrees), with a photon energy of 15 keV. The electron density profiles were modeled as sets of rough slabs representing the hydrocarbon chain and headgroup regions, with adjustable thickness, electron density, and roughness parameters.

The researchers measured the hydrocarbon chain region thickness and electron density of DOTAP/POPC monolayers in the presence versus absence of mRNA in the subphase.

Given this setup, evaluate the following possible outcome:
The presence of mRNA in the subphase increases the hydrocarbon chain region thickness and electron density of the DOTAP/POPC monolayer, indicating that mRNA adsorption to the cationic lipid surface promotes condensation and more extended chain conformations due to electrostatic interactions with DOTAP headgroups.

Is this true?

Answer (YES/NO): NO